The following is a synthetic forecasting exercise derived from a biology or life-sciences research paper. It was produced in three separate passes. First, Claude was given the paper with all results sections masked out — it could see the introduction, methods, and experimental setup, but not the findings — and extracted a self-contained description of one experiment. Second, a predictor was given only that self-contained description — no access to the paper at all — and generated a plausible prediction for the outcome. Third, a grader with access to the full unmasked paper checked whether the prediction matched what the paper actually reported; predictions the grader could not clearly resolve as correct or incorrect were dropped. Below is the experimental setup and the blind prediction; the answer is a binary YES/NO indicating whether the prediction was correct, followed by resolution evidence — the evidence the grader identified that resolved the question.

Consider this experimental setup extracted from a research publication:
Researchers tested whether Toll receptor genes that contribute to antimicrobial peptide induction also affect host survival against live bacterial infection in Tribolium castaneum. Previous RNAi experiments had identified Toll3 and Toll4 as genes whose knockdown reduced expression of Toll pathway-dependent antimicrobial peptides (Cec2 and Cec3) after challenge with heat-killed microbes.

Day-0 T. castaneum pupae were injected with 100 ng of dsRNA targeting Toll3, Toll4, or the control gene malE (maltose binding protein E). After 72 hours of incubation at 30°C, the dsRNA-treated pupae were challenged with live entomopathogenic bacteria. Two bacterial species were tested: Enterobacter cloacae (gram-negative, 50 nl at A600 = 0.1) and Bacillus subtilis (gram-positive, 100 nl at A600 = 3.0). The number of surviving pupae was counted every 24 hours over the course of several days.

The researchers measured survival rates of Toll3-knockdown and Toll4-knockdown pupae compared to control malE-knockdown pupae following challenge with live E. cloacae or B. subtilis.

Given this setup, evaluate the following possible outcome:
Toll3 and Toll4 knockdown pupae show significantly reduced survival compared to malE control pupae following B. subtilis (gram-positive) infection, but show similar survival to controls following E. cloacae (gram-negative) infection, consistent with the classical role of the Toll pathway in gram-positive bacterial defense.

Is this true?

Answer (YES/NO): YES